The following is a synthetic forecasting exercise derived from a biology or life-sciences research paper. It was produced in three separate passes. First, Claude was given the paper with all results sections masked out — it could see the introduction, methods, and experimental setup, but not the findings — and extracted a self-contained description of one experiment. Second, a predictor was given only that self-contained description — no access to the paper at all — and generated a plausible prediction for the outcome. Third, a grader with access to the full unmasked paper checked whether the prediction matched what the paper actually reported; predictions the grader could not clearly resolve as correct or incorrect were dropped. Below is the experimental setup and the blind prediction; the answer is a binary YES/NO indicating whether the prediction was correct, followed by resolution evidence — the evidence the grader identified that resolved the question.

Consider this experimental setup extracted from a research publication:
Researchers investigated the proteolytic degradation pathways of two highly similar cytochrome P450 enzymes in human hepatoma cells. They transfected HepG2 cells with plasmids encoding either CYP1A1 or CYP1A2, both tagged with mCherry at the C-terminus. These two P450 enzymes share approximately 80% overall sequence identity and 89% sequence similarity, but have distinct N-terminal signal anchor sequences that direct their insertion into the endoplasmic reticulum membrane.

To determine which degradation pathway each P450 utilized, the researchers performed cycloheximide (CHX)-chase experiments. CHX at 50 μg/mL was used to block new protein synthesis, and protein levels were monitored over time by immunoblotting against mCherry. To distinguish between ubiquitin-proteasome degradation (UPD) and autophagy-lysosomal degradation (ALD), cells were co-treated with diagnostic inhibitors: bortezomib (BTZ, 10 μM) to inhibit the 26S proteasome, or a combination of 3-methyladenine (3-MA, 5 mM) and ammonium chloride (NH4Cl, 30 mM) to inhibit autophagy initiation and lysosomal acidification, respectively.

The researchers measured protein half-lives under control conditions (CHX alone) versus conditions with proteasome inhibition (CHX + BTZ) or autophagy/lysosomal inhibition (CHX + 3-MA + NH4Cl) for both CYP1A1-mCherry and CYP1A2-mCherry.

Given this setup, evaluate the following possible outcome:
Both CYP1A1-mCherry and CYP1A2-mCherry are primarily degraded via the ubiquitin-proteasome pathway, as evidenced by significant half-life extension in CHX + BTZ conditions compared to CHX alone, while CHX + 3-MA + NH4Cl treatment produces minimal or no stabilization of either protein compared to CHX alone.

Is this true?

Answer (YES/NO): NO